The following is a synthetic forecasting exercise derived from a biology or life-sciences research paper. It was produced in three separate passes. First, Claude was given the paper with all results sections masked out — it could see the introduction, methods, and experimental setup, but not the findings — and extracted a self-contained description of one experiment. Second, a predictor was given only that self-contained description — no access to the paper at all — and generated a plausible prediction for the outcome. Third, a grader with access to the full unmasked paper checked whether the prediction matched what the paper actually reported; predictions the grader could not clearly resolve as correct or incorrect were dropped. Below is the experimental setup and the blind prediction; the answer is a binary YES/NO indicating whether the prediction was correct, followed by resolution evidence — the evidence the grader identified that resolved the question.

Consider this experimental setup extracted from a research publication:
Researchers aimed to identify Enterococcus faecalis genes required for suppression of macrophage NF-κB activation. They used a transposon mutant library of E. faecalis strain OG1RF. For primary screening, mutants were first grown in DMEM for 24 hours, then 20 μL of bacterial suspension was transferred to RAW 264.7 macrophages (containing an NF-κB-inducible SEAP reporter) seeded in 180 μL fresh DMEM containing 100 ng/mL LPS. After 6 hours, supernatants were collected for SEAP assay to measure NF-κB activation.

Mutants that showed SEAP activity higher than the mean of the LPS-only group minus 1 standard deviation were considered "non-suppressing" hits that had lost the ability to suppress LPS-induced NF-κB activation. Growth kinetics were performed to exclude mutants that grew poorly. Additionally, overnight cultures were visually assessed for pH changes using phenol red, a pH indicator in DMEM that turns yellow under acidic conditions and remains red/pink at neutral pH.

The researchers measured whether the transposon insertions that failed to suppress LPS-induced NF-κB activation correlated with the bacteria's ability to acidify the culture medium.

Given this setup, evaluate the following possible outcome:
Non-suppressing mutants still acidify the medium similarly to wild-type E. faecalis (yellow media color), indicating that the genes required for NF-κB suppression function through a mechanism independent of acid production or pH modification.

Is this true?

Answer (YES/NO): NO